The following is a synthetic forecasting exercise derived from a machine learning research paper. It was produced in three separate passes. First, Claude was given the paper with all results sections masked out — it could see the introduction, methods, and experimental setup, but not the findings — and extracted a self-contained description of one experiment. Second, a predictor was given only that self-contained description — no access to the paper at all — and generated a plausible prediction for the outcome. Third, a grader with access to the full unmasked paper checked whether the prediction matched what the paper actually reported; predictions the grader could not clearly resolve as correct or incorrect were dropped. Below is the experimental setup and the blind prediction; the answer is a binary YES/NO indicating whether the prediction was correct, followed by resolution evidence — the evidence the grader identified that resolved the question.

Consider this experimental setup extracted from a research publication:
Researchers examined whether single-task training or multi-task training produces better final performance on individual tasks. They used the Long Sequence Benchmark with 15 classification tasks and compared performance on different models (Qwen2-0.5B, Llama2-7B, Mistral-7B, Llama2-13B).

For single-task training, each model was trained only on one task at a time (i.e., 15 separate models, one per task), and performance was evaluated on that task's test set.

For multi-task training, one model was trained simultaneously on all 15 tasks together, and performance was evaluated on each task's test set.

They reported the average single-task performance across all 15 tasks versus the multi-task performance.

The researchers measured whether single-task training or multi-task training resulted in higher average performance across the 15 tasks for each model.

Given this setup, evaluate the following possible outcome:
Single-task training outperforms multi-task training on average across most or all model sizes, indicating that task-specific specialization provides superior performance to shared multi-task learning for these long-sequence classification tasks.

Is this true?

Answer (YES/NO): NO